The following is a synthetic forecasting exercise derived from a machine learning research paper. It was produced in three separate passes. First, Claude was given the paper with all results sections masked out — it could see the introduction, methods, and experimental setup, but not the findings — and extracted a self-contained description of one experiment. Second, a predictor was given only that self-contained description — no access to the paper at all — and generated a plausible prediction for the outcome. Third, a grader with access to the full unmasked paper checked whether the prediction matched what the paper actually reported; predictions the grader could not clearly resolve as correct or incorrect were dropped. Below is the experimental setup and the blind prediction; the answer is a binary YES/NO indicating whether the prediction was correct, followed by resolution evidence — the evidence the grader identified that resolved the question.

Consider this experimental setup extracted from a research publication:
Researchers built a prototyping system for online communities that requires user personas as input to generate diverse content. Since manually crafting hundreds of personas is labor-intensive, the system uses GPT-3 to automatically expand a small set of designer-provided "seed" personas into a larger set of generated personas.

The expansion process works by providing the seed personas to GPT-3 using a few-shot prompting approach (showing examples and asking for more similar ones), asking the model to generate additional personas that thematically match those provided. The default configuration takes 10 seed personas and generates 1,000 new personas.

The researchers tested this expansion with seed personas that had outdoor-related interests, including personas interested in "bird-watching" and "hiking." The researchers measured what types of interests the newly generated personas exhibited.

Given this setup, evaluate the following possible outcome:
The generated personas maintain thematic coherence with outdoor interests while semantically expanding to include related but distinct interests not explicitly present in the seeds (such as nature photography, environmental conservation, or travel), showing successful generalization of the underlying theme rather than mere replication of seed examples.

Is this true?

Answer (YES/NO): YES